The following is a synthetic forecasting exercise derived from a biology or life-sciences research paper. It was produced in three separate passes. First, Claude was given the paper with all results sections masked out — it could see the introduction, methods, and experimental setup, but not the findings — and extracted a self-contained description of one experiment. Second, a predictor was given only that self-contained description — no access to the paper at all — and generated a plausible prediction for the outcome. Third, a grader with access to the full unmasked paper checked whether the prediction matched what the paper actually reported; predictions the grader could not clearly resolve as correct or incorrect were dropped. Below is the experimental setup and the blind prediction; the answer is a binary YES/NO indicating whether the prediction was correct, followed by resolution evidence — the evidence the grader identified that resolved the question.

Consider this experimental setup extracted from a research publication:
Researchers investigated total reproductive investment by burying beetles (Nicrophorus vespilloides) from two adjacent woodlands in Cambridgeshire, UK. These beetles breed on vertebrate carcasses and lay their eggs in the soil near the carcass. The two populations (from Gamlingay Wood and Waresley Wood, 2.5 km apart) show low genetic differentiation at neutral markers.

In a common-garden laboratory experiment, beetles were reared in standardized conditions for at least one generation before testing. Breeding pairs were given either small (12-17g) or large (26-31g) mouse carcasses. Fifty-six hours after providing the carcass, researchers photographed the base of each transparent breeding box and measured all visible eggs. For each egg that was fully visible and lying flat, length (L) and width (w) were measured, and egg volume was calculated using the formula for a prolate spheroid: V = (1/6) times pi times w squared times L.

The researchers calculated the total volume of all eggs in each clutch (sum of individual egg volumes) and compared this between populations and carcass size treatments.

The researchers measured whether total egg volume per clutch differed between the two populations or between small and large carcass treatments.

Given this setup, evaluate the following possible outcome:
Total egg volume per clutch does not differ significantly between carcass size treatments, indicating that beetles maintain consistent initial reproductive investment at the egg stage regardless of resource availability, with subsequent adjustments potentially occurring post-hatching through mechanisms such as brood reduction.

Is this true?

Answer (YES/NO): YES